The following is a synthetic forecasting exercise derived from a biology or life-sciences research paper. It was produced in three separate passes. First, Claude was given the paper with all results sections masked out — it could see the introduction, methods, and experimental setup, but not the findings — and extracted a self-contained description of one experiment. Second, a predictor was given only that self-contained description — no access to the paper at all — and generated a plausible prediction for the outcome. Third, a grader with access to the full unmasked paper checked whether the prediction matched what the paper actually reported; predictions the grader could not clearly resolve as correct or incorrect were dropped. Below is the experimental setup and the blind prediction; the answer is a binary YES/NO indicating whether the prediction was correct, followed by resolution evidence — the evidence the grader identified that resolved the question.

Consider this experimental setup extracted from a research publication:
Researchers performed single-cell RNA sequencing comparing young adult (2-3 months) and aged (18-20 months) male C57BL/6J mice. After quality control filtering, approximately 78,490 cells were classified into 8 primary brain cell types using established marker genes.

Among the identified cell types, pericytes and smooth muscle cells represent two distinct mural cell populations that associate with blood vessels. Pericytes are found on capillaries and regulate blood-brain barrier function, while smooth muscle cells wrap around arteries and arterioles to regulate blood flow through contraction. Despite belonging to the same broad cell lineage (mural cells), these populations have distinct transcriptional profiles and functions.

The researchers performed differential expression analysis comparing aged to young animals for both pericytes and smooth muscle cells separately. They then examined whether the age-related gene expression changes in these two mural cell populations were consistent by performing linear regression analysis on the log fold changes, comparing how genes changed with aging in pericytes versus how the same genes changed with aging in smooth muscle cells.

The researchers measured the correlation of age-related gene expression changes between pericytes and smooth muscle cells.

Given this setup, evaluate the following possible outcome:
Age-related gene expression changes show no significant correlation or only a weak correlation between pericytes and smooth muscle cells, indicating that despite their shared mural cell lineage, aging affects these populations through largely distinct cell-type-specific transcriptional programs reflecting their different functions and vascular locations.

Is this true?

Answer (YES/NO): NO